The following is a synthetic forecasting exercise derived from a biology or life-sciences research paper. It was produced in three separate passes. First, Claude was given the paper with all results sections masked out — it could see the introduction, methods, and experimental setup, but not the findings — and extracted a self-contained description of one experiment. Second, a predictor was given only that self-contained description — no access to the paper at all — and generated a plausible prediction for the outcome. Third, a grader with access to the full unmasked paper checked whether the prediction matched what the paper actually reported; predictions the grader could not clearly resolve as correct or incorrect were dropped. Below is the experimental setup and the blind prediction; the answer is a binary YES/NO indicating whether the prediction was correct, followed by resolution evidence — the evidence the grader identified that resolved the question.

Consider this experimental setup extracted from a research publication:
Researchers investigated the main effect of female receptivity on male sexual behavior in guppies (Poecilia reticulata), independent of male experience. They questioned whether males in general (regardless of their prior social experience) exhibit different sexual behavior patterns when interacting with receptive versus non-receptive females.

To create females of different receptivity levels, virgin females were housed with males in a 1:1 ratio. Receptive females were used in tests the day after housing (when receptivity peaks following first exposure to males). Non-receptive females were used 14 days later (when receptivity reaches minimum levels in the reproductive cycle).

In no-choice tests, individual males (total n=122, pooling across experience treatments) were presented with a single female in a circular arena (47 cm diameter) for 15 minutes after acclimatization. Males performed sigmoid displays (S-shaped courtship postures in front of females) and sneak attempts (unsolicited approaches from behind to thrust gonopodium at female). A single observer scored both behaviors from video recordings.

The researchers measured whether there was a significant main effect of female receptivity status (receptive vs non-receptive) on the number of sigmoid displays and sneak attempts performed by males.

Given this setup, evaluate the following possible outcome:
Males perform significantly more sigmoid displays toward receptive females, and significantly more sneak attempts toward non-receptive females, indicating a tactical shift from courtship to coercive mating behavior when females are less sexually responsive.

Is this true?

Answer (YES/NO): NO